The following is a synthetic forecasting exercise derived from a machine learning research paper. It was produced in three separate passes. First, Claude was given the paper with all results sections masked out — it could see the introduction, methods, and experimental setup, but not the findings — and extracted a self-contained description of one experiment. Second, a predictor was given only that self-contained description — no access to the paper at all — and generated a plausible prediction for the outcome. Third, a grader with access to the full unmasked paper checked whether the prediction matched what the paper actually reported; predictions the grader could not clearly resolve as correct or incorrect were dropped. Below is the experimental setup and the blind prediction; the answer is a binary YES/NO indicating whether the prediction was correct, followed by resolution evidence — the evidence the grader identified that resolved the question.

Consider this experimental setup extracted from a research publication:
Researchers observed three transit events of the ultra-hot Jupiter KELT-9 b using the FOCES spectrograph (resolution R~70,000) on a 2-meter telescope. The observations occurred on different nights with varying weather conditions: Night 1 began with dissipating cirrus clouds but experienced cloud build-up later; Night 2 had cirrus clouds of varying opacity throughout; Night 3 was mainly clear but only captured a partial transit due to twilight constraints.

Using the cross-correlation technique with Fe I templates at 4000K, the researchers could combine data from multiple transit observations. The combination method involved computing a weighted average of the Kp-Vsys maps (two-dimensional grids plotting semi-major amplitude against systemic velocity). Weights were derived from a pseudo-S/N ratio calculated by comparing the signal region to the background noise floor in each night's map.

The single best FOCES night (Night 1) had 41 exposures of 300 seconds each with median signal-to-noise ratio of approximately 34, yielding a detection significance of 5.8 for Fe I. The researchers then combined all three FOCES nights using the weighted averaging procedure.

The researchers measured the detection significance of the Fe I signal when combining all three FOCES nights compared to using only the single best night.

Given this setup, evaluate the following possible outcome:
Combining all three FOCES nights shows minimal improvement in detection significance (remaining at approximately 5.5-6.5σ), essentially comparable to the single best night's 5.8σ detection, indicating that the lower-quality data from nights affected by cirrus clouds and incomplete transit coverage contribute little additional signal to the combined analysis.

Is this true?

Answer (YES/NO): NO